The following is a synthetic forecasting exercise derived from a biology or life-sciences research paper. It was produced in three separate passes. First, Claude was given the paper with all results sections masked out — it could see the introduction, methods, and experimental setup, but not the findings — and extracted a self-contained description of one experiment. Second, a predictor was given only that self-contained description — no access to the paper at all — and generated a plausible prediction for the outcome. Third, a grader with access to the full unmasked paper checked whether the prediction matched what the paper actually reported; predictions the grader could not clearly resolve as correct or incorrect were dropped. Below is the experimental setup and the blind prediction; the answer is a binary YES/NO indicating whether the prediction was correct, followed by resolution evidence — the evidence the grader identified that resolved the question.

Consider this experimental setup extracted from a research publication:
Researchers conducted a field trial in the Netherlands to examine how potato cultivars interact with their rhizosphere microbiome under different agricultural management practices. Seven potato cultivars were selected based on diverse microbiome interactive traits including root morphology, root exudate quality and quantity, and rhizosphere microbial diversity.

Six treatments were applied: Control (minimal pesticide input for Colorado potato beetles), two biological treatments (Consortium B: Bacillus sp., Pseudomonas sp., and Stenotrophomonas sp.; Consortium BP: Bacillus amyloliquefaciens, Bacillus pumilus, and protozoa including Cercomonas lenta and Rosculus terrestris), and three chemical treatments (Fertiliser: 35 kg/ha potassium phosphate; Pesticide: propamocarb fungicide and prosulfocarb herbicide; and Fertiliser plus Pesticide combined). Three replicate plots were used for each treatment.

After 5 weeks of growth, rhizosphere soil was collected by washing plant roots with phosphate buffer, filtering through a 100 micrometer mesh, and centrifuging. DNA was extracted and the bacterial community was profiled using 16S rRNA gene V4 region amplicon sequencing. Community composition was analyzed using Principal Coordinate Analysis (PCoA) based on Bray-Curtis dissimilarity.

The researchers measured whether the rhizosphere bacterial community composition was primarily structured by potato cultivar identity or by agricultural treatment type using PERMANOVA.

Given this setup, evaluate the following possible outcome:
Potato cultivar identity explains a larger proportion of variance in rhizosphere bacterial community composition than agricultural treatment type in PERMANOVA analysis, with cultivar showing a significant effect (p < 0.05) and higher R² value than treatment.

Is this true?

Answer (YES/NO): NO